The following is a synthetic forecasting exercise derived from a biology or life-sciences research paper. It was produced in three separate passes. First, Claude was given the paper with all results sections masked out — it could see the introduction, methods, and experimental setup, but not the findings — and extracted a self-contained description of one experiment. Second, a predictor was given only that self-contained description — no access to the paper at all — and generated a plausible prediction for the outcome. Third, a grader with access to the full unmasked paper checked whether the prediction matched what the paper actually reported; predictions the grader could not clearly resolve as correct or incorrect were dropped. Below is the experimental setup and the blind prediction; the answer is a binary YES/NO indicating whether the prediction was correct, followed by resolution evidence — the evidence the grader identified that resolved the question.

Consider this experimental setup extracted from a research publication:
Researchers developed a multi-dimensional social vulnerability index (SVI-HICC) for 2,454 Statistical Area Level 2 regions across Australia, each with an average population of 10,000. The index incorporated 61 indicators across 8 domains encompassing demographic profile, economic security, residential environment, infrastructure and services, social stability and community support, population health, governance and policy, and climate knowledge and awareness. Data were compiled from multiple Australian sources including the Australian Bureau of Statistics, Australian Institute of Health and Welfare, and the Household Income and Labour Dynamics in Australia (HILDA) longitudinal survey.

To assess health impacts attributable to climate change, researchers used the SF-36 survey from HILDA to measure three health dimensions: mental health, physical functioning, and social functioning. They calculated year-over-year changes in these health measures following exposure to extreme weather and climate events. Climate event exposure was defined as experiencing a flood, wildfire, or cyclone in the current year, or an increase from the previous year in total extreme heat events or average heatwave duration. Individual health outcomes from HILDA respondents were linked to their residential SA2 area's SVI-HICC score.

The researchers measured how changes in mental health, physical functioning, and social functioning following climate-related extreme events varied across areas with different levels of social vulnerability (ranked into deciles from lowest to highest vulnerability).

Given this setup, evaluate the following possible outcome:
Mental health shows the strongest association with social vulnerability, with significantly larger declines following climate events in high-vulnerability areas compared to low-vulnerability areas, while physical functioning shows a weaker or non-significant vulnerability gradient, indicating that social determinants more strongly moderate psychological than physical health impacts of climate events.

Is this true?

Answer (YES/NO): NO